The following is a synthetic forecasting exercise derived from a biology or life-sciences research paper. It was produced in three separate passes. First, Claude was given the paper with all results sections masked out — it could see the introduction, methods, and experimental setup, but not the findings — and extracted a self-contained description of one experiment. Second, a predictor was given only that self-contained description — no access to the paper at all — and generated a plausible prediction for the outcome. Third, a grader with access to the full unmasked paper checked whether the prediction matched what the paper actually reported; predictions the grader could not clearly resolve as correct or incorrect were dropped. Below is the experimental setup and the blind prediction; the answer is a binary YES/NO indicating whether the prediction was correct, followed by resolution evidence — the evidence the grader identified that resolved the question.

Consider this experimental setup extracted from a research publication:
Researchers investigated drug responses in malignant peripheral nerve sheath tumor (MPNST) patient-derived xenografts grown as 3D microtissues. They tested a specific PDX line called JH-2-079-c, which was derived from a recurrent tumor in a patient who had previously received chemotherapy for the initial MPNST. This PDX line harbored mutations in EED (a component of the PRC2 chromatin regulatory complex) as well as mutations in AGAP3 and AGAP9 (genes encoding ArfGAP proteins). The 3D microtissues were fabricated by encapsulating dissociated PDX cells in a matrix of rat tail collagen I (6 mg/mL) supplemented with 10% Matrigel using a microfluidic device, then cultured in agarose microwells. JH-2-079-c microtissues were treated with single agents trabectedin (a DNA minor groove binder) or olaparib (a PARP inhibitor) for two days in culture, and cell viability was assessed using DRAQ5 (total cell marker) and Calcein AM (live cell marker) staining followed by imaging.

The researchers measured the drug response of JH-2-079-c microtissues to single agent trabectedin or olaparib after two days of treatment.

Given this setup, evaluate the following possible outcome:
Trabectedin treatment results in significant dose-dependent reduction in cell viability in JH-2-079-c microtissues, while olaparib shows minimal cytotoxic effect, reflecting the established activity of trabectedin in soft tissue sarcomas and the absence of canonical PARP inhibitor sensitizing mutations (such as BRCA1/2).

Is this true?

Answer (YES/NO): NO